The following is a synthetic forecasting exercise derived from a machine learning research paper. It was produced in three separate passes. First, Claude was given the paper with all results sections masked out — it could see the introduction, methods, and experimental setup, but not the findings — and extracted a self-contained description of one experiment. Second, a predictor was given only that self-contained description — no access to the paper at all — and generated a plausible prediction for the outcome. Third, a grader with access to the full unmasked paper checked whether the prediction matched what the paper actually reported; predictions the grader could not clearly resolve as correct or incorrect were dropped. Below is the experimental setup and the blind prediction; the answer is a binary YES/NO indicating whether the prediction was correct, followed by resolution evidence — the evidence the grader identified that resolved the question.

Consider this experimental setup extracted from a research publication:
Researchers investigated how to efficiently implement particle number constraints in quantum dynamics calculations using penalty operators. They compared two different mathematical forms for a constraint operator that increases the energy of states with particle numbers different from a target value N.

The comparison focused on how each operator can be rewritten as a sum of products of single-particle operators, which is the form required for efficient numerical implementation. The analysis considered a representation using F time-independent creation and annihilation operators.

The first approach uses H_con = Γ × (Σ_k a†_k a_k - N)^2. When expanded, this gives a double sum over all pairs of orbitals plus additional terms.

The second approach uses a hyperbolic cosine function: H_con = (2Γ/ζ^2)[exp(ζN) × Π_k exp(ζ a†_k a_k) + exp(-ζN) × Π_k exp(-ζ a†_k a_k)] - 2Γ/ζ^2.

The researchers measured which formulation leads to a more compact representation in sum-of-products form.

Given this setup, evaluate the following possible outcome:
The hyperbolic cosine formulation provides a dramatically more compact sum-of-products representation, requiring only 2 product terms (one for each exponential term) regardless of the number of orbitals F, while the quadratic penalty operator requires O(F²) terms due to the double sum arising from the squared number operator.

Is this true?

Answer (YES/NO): NO